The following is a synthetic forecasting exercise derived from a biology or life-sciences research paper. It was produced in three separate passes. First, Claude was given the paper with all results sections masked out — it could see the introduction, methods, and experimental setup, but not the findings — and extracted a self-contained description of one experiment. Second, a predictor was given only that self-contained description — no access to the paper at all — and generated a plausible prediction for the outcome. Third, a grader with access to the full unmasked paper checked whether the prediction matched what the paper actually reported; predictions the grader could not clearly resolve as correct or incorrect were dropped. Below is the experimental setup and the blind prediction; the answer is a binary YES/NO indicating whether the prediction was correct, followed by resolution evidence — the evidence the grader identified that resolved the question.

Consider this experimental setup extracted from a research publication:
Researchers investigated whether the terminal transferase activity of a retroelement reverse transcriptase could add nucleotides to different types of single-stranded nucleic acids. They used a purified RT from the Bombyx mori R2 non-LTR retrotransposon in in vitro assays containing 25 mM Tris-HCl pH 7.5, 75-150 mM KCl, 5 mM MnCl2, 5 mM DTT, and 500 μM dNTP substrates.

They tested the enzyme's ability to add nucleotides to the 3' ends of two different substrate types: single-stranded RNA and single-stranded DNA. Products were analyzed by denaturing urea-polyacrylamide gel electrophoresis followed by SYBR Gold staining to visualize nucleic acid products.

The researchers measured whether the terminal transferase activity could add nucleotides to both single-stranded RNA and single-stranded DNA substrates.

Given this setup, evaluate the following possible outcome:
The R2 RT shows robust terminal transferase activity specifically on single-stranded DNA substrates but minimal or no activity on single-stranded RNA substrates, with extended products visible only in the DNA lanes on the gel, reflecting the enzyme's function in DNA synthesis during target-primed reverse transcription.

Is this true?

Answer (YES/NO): NO